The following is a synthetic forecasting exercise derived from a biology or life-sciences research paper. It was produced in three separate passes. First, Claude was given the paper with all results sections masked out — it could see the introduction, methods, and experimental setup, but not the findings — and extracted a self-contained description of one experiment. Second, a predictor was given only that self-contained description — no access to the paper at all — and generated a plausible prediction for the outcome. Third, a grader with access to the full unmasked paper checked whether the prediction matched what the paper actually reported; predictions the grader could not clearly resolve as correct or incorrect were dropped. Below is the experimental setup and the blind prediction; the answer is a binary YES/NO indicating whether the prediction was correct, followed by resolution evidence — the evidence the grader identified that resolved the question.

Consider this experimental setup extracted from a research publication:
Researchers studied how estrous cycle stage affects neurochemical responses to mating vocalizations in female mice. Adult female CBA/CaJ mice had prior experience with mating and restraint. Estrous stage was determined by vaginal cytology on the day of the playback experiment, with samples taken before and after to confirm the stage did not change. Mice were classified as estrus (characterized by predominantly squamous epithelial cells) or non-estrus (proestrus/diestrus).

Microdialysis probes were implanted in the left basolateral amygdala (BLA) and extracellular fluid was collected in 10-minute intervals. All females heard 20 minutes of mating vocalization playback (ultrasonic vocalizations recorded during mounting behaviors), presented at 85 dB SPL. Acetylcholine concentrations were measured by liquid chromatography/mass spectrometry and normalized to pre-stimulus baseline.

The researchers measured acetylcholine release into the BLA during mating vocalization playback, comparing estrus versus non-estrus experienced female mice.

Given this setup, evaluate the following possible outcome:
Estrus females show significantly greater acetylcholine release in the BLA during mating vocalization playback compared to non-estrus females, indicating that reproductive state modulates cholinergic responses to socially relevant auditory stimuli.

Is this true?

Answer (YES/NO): YES